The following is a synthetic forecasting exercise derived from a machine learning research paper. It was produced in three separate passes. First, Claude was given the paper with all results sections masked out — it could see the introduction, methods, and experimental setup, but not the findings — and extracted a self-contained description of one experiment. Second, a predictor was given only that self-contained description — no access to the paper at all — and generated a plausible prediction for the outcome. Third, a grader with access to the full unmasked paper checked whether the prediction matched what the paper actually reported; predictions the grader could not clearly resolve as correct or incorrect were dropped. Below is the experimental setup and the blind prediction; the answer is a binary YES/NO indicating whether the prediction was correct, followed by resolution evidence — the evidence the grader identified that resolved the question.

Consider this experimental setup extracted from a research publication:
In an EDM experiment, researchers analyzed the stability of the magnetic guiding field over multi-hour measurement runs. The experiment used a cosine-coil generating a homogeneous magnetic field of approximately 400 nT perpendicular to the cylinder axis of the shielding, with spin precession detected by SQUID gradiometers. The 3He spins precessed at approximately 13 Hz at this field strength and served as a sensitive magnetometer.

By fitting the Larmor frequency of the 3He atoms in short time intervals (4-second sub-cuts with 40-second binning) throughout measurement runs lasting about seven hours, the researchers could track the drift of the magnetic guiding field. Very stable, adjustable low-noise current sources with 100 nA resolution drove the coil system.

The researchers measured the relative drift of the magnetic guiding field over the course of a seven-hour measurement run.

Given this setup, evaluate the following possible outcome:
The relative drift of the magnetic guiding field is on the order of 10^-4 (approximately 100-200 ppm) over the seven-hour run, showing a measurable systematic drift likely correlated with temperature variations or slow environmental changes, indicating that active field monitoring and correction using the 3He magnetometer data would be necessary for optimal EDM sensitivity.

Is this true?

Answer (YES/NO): NO